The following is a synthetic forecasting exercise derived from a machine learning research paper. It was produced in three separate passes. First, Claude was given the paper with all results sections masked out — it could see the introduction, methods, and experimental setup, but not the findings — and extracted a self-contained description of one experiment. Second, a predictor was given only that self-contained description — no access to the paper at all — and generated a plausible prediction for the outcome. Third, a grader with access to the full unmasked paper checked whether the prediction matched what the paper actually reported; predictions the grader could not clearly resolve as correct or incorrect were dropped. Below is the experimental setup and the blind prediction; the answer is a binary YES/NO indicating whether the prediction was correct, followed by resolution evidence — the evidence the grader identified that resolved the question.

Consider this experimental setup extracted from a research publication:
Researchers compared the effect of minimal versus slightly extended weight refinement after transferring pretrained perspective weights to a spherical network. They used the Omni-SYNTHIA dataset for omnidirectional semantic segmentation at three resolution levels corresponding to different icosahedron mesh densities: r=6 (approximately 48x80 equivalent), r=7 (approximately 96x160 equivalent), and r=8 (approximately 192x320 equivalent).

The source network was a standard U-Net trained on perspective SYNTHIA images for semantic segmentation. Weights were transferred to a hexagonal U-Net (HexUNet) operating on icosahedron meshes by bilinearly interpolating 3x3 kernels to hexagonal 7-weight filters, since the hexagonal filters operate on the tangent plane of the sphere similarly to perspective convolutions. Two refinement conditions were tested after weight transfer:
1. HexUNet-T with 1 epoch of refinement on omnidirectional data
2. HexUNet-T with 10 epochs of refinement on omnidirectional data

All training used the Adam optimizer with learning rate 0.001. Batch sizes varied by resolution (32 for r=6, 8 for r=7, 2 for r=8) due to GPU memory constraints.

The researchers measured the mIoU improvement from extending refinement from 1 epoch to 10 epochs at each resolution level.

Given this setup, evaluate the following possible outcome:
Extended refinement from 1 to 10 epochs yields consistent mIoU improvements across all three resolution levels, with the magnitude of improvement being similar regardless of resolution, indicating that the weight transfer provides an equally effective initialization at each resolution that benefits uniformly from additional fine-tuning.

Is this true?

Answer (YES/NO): NO